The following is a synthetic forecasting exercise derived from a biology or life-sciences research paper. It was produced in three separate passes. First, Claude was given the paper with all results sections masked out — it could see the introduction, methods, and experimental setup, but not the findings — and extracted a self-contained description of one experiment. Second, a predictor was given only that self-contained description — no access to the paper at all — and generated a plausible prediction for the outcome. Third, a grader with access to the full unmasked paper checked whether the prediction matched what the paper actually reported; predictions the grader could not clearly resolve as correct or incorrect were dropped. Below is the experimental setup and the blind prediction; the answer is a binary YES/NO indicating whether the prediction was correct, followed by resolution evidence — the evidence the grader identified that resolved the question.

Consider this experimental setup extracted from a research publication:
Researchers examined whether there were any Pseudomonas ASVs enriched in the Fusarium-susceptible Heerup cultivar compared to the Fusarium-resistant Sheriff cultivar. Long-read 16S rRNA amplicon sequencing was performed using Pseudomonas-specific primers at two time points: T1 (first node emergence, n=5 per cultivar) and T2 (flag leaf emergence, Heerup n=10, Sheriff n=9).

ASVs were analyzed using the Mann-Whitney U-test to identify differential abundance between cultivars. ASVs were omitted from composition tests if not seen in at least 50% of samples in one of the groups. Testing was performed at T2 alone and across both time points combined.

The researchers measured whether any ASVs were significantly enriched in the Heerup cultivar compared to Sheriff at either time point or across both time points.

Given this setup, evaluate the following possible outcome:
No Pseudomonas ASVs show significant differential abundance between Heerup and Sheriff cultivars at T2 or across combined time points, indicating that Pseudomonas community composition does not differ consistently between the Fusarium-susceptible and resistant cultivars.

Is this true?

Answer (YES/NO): NO